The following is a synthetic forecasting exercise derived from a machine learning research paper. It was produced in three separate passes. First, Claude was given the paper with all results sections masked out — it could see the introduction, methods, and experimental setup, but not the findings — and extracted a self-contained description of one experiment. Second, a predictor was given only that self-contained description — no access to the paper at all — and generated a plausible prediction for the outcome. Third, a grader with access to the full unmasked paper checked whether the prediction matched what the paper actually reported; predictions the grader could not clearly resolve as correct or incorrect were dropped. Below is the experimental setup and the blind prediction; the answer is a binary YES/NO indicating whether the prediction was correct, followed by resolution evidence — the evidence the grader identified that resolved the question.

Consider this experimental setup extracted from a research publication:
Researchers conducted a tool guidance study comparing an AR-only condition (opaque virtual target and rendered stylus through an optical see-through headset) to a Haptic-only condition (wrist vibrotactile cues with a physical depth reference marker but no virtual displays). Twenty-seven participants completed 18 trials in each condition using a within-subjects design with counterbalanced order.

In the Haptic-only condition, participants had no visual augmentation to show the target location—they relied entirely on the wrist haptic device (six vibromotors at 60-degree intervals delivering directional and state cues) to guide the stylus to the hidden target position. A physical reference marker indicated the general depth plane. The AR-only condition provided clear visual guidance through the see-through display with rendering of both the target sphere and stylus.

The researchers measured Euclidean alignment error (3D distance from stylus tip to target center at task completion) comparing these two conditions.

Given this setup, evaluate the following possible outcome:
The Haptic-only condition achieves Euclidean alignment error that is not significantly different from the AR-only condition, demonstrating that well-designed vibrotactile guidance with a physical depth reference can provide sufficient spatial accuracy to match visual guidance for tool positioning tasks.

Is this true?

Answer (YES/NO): YES